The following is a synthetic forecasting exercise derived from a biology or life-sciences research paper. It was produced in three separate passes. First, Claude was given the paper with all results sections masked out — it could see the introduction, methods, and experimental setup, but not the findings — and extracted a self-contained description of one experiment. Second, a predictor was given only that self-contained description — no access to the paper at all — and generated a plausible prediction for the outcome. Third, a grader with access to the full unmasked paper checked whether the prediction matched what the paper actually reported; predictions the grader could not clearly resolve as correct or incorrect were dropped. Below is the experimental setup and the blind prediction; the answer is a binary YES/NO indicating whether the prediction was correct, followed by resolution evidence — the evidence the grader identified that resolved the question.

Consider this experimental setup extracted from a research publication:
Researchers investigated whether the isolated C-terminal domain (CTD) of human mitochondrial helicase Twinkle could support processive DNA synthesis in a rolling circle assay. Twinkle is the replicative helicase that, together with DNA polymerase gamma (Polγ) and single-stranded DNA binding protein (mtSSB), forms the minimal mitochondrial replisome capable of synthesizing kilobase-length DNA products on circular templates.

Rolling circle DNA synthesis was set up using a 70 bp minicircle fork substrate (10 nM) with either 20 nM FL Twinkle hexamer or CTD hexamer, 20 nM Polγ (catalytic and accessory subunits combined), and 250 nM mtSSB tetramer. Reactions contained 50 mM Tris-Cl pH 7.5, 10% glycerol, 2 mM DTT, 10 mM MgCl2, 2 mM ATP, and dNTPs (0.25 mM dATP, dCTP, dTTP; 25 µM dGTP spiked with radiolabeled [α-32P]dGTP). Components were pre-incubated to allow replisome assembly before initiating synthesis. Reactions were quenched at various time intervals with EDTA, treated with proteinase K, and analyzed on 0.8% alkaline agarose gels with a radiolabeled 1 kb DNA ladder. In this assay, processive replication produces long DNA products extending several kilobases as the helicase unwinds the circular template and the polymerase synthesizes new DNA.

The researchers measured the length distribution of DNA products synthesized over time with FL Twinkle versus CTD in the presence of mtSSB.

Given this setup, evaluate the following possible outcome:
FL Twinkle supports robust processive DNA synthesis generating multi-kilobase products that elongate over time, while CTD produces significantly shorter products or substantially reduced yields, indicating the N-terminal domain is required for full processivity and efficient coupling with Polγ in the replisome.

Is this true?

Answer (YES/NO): YES